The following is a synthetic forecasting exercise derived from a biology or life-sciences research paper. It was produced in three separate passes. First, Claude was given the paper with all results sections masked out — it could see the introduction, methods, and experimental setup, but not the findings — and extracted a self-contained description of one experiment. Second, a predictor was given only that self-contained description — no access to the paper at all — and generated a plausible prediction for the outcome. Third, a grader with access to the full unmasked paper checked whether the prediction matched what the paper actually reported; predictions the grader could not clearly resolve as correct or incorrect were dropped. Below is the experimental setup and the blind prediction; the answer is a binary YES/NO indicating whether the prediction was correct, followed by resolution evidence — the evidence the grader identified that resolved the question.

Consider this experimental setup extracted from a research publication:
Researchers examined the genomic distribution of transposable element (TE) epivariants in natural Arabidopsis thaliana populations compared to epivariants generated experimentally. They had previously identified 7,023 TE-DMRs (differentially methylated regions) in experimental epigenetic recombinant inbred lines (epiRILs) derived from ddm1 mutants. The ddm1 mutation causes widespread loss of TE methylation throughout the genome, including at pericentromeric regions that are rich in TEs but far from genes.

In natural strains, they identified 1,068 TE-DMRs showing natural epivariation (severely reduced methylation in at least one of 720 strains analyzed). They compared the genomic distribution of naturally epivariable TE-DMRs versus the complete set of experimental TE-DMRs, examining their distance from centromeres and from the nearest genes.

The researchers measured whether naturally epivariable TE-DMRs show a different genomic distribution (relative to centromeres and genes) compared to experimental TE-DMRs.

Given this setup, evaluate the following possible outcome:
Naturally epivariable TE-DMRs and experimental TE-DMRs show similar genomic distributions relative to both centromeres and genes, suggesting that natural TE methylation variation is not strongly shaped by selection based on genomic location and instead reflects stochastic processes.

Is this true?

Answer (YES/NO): NO